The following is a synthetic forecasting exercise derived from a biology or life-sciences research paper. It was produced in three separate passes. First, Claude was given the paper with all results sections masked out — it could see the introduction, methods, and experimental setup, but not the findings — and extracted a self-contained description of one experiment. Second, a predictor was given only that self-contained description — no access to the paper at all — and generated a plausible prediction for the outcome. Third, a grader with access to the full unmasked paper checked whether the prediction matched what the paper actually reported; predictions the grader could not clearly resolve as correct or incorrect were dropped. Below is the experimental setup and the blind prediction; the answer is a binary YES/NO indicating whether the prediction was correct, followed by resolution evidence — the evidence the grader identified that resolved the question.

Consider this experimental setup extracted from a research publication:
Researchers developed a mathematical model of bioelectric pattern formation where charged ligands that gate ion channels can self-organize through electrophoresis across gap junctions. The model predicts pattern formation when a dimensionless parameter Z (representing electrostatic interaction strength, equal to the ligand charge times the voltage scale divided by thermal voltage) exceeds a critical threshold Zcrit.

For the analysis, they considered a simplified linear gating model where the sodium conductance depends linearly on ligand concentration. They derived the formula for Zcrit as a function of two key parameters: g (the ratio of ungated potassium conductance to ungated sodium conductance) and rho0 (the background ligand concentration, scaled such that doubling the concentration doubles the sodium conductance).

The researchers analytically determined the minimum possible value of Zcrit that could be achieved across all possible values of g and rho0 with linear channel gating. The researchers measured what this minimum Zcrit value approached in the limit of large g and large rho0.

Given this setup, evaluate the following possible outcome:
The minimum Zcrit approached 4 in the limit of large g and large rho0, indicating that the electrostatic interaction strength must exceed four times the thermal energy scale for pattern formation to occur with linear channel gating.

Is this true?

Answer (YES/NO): NO